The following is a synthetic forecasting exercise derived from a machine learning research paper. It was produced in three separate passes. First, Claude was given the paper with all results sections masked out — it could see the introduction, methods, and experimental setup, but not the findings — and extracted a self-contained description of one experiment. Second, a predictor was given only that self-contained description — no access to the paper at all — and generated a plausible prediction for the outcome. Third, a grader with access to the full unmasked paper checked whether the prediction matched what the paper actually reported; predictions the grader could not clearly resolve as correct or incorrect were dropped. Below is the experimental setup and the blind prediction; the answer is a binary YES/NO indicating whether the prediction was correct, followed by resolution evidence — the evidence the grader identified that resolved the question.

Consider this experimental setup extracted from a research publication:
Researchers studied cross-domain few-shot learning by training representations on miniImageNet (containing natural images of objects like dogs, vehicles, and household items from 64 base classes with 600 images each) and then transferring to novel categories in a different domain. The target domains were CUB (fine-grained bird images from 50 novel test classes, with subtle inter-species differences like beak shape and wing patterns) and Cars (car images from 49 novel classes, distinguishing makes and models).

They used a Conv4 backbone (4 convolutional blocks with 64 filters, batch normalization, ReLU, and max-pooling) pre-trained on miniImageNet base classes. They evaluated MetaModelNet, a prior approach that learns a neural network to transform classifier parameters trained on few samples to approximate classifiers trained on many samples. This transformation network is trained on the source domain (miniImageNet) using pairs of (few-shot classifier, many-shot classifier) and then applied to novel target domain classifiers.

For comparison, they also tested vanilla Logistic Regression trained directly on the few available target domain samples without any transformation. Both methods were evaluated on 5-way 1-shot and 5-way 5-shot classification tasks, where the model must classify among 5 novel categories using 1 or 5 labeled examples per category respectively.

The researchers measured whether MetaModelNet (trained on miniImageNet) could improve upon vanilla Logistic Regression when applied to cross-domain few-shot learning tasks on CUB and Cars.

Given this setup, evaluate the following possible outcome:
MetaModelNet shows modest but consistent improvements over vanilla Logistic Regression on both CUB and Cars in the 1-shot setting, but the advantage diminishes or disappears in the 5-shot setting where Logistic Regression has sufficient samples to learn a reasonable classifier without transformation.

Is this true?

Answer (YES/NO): NO